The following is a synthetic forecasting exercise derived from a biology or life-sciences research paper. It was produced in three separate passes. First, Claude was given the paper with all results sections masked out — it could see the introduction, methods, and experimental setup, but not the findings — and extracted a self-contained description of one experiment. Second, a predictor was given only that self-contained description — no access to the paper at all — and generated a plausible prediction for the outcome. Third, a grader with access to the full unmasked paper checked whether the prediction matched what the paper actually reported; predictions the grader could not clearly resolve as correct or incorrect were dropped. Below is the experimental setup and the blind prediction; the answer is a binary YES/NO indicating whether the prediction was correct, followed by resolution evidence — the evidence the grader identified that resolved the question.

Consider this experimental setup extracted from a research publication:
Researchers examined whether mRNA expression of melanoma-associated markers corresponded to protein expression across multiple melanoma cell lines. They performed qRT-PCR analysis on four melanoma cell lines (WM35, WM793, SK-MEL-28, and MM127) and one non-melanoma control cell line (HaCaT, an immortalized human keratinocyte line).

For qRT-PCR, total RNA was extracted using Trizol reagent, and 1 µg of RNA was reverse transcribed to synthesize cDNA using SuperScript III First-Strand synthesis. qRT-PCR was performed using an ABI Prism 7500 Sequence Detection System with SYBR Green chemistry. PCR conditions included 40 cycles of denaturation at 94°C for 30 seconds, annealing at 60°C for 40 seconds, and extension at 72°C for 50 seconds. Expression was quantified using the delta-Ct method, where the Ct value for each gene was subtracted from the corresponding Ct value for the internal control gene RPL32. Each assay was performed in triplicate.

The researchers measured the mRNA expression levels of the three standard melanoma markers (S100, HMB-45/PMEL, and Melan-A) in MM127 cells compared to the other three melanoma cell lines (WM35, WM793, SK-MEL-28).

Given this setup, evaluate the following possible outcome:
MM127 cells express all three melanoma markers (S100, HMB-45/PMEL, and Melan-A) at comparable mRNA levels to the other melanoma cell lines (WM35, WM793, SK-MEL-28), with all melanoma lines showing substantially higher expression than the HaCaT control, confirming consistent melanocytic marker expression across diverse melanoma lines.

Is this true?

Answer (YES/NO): NO